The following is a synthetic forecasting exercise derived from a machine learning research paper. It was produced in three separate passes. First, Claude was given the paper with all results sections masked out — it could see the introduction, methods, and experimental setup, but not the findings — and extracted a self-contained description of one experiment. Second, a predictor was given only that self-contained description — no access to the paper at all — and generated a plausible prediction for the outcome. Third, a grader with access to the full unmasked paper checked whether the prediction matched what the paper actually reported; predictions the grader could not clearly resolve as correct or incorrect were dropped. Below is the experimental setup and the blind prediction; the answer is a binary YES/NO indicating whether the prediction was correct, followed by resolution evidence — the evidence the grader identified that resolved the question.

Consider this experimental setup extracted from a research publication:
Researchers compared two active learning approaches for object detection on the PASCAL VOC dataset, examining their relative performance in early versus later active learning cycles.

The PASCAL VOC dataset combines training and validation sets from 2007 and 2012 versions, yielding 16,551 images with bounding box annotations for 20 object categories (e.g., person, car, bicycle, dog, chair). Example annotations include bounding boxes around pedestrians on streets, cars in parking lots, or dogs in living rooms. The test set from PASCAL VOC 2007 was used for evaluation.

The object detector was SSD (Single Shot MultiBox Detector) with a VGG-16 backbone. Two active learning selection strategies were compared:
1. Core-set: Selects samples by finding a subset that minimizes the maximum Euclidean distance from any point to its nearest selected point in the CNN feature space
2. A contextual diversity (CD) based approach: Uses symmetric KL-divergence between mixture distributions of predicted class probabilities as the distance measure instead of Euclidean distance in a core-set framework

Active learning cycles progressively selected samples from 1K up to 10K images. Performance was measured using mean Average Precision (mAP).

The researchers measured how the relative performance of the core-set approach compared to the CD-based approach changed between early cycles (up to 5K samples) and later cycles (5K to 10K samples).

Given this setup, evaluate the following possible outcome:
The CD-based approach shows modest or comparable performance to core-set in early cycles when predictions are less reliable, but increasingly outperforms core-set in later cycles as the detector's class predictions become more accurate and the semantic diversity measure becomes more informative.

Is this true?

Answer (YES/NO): YES